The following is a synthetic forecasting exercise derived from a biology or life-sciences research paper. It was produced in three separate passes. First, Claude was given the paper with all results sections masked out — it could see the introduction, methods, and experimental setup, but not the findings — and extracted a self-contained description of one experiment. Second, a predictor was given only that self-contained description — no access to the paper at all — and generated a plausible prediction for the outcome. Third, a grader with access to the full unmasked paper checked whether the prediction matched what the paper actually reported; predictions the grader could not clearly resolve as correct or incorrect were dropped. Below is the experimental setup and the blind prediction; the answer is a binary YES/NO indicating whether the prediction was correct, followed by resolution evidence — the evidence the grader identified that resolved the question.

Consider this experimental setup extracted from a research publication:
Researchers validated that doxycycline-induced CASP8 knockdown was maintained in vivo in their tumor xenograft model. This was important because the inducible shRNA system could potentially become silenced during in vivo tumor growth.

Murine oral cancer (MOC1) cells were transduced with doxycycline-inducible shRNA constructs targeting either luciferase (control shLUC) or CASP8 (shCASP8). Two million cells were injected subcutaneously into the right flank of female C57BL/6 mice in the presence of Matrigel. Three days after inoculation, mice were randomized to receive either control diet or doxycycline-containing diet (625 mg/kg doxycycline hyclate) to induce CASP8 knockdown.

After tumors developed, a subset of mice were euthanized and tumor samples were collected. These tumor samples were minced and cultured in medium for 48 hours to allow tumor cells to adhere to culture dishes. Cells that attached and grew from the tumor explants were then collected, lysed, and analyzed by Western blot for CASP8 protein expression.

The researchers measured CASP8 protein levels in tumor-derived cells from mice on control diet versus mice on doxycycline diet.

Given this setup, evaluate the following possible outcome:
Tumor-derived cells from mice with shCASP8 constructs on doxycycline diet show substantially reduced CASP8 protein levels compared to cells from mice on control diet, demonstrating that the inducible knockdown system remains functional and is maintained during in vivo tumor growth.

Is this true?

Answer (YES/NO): YES